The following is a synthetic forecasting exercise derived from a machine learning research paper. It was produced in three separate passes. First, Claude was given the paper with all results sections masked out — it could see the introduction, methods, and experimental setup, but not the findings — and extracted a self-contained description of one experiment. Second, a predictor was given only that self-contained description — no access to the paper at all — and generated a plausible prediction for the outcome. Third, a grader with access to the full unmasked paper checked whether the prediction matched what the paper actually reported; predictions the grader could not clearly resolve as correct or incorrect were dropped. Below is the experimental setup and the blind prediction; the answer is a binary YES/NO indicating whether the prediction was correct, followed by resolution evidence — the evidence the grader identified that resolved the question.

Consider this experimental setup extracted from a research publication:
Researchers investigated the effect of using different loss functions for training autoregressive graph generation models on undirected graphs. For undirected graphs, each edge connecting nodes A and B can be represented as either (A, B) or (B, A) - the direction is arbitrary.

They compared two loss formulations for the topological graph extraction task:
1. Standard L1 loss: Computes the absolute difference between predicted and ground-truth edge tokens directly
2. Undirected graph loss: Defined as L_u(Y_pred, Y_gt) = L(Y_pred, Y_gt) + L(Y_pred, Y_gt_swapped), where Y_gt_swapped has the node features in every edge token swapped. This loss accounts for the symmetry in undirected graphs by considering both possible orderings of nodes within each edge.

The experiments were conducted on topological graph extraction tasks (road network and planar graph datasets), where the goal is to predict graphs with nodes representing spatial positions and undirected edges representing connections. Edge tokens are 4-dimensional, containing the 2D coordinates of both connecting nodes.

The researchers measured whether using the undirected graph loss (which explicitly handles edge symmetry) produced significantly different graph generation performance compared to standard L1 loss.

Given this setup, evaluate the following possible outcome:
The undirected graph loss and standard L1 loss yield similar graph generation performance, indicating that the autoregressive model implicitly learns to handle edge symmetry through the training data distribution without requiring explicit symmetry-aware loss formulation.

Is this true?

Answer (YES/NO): YES